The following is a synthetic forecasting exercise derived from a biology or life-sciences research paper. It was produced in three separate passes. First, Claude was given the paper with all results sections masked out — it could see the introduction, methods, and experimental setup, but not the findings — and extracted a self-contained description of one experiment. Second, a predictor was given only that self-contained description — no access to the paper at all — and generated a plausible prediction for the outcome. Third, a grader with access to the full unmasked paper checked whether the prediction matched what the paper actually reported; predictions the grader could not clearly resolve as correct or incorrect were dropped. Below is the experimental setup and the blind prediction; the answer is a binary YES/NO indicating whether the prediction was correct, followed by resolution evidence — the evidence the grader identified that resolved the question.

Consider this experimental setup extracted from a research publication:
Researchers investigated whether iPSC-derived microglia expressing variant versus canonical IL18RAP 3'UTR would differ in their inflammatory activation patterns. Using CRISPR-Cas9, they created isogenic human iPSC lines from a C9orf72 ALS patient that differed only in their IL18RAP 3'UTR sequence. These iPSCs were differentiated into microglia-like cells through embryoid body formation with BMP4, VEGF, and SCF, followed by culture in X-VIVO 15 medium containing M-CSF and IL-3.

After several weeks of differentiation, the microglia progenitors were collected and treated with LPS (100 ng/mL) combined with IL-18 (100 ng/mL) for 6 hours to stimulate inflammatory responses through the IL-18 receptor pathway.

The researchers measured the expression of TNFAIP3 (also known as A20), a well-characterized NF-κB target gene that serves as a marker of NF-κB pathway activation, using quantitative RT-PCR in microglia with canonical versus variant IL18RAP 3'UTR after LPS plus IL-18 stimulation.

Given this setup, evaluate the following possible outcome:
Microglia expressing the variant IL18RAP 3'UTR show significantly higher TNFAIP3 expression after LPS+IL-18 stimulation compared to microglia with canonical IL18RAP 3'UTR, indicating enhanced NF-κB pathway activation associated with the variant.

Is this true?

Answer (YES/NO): NO